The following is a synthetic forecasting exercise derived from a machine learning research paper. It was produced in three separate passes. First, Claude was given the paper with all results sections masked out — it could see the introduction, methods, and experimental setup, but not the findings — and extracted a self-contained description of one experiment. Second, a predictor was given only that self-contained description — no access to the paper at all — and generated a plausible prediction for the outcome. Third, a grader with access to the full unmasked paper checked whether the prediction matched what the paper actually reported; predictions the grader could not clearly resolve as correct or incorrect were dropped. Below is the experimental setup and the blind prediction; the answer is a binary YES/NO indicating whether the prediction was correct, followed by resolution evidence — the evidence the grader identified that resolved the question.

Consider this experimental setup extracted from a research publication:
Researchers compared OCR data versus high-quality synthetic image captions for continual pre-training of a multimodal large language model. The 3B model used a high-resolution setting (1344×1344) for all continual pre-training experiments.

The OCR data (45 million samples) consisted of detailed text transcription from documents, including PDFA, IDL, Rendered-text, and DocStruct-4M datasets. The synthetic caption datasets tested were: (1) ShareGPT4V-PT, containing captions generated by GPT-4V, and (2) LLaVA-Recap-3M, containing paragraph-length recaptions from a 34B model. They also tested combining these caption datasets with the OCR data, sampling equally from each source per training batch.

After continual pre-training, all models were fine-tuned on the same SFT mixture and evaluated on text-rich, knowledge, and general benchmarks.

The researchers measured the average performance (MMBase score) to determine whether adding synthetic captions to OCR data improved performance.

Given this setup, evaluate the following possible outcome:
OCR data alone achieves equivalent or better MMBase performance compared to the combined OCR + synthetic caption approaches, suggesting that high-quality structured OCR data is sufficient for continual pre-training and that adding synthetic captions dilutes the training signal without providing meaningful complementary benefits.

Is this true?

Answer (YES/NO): YES